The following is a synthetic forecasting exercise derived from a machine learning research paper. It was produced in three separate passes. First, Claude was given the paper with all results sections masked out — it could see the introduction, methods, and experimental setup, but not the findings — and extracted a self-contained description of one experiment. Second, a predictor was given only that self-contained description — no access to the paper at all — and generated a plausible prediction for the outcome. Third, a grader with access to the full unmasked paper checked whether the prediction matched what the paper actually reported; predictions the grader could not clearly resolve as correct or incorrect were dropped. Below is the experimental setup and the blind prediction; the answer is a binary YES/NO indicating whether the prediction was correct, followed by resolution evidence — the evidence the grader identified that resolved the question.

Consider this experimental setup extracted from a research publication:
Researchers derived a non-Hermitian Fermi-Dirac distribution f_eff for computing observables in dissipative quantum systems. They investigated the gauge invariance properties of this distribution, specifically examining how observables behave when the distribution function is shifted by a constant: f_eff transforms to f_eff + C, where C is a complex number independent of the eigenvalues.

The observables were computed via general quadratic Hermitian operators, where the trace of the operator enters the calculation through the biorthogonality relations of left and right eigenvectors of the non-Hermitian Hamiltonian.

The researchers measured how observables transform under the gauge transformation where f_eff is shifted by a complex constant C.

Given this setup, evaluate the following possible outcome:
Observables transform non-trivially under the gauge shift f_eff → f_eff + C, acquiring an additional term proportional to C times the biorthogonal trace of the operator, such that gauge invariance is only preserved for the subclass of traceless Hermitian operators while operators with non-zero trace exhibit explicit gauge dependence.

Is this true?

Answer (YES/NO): NO